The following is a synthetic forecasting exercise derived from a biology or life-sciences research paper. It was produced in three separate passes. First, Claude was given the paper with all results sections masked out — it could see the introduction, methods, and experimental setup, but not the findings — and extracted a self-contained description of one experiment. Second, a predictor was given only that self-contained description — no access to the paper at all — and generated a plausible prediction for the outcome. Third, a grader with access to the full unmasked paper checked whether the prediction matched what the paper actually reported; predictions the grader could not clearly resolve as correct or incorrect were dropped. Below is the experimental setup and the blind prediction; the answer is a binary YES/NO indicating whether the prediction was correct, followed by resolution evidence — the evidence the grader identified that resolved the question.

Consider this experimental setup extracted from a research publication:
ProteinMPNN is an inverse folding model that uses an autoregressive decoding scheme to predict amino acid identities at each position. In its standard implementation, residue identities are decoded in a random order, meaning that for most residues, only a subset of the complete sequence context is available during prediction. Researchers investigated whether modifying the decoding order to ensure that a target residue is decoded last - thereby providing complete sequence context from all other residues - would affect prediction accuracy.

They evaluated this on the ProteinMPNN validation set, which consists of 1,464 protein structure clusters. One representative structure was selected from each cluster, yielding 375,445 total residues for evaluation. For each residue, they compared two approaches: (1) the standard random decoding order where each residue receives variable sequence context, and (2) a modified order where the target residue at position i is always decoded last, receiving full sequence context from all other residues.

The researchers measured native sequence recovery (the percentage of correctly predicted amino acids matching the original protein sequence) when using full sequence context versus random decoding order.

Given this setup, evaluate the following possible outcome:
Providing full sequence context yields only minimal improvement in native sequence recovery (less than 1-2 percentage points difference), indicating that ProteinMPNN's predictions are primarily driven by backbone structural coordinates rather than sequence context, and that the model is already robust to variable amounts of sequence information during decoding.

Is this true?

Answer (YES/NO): NO